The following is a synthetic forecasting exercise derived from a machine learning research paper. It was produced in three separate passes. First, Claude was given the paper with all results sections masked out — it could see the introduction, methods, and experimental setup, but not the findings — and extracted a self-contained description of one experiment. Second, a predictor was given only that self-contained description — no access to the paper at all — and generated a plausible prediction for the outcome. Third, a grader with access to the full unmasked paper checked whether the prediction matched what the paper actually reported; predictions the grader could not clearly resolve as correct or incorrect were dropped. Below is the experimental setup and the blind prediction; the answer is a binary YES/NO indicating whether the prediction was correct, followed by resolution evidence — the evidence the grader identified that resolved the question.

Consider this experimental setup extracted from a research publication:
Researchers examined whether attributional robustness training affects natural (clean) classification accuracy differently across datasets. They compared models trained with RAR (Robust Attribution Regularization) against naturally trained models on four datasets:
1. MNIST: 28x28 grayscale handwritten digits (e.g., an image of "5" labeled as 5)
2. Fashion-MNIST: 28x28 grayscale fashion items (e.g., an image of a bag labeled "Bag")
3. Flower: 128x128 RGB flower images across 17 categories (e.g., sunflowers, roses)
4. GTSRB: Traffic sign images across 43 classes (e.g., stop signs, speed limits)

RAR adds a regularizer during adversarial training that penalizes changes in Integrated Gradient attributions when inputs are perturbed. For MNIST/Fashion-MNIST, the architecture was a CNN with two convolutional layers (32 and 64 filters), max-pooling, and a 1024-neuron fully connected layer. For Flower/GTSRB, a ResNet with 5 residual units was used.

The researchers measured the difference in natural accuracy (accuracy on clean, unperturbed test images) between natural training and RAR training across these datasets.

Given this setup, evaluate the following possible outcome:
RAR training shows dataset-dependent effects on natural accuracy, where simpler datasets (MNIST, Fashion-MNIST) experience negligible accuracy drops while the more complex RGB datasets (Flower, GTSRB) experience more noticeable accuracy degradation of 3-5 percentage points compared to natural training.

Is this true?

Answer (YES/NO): NO